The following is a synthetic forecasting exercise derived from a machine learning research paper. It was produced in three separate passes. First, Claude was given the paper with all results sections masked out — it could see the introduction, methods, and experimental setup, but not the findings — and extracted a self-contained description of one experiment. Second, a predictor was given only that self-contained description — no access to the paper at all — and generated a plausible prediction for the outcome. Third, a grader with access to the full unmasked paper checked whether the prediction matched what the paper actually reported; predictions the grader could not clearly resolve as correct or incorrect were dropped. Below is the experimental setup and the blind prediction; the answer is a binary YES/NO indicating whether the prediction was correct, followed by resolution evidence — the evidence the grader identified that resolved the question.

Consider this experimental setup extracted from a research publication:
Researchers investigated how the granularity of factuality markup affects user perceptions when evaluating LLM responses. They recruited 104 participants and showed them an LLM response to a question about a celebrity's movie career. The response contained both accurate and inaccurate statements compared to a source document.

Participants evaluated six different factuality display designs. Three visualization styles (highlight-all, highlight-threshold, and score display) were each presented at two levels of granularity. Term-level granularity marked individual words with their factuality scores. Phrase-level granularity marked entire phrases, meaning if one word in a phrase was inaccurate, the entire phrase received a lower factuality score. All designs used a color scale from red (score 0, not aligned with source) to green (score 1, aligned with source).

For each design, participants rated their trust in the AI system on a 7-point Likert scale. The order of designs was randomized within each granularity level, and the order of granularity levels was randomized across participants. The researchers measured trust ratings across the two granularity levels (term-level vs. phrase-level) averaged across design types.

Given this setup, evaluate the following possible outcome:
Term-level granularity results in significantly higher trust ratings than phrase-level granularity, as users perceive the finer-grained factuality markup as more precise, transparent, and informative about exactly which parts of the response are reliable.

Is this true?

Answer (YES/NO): YES